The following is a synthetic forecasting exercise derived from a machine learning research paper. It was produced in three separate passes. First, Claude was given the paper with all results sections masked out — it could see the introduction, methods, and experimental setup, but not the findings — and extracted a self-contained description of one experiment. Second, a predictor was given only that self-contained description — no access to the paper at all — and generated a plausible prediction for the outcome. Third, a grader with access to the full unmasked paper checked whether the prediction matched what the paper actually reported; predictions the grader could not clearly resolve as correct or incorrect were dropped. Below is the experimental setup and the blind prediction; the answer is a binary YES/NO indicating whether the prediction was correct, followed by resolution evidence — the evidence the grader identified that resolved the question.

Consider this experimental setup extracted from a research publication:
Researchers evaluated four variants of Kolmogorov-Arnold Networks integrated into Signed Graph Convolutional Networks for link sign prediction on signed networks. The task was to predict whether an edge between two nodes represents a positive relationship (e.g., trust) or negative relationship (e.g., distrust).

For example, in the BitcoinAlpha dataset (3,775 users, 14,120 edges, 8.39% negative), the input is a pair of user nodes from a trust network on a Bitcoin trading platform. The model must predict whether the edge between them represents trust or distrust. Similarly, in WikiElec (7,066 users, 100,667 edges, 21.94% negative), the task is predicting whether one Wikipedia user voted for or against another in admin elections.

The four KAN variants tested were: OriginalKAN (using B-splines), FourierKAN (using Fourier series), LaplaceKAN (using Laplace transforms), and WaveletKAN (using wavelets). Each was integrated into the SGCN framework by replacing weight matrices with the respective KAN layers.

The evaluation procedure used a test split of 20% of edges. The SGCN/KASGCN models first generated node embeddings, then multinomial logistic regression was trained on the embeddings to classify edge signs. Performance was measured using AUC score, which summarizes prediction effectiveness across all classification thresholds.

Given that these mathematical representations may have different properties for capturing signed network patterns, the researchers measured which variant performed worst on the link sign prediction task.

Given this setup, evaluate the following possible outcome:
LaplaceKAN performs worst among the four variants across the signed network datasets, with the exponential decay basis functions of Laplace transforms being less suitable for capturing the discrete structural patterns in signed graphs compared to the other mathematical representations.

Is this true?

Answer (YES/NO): YES